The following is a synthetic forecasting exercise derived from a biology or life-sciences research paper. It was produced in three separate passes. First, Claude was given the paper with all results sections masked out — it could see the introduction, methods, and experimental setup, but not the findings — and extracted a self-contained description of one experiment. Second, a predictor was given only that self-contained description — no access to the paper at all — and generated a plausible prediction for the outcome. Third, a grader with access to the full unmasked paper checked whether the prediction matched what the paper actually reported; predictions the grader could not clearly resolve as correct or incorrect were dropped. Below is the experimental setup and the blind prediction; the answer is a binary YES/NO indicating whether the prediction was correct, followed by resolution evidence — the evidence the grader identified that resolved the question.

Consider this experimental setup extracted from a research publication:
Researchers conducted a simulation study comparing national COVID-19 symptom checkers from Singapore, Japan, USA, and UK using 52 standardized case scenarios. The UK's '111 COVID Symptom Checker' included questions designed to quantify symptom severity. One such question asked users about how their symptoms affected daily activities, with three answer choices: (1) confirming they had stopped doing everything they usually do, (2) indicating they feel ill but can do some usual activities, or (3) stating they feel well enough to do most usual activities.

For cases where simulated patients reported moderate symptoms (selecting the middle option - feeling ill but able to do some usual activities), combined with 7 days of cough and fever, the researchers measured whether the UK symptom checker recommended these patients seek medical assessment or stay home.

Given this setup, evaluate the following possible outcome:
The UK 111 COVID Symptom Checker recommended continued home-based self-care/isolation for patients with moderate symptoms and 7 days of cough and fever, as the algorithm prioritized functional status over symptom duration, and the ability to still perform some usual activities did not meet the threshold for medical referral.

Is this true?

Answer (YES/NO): YES